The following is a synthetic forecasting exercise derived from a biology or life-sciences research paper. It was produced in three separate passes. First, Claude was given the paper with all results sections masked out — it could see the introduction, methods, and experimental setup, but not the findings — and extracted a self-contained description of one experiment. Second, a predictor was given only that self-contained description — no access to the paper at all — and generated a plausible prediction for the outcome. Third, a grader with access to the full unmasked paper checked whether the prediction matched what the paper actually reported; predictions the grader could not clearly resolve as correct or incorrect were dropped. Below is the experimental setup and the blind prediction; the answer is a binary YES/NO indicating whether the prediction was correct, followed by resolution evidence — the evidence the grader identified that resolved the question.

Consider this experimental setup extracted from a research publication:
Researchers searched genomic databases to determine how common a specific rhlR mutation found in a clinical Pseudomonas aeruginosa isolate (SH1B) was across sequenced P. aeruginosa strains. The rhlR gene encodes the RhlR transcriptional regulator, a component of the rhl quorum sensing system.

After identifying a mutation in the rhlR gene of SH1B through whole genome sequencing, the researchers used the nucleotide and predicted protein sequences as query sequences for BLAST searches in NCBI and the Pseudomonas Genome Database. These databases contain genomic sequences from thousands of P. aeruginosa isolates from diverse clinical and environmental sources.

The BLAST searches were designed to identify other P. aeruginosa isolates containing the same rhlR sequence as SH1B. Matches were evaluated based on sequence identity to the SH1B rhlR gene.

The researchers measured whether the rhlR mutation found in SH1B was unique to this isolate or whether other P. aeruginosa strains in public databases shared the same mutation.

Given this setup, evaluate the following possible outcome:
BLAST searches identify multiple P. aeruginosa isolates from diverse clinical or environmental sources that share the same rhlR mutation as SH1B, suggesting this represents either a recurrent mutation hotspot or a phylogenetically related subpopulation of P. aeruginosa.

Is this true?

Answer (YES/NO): YES